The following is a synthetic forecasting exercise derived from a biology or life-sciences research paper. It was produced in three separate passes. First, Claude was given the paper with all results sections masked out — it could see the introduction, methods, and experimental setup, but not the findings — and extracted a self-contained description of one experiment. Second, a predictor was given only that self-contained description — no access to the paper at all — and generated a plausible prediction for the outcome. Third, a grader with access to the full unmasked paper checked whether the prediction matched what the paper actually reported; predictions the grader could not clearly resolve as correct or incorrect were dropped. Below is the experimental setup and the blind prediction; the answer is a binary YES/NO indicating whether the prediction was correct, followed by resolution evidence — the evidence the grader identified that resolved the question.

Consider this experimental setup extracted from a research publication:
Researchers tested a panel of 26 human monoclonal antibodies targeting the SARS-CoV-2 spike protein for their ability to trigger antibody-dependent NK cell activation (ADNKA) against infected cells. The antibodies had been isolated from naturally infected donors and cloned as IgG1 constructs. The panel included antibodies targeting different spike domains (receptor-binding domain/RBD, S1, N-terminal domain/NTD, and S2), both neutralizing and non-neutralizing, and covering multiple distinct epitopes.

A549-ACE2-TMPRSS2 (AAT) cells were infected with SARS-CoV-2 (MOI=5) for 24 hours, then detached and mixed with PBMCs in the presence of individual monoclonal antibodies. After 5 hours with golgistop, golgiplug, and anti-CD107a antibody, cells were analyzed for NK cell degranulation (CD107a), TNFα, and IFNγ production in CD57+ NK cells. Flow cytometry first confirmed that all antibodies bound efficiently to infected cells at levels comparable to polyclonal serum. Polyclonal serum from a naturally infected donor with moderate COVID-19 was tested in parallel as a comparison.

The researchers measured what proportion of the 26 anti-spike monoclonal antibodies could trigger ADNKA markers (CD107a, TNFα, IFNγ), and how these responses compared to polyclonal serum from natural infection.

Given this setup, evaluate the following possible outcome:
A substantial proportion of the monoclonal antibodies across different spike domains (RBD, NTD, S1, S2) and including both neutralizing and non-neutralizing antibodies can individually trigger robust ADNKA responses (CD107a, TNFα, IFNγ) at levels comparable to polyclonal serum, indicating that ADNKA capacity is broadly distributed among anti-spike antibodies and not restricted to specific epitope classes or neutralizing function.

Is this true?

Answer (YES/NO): NO